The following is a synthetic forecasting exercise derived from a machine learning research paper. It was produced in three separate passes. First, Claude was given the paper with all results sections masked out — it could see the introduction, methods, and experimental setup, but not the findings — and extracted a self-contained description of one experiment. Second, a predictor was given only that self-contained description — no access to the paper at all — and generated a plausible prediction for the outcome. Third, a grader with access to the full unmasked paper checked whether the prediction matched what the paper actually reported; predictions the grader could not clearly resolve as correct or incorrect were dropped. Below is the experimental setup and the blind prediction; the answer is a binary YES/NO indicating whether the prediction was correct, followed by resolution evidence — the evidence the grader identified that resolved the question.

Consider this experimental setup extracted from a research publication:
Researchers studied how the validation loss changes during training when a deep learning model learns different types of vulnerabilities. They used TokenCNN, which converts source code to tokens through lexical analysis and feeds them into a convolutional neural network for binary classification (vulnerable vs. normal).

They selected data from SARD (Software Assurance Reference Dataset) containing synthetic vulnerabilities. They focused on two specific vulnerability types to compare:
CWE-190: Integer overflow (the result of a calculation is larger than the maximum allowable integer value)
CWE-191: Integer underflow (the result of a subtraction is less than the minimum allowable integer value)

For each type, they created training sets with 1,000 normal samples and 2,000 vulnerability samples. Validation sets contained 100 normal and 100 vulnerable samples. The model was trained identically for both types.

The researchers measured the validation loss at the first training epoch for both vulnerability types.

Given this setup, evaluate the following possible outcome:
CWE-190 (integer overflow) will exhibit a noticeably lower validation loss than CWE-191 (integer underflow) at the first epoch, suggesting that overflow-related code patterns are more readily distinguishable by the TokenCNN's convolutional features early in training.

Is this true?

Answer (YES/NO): YES